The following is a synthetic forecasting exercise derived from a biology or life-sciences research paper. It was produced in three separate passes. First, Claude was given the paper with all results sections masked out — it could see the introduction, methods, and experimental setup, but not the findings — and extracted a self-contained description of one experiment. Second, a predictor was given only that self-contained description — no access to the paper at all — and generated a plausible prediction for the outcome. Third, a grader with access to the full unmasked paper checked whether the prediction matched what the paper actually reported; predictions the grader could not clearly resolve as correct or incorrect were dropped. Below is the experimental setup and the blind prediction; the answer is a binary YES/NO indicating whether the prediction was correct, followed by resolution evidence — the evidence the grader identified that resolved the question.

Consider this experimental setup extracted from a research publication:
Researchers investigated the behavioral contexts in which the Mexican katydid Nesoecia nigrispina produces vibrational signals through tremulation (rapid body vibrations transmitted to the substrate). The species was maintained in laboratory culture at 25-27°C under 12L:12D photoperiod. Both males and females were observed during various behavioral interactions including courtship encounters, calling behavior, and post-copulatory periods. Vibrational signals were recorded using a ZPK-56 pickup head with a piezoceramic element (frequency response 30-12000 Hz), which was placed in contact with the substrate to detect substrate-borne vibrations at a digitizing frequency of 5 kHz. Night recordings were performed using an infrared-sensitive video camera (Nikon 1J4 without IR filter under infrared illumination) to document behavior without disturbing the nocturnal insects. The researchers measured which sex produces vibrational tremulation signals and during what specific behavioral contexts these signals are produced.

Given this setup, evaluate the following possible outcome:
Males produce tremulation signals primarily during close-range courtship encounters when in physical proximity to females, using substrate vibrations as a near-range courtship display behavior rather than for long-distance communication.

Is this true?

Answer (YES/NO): NO